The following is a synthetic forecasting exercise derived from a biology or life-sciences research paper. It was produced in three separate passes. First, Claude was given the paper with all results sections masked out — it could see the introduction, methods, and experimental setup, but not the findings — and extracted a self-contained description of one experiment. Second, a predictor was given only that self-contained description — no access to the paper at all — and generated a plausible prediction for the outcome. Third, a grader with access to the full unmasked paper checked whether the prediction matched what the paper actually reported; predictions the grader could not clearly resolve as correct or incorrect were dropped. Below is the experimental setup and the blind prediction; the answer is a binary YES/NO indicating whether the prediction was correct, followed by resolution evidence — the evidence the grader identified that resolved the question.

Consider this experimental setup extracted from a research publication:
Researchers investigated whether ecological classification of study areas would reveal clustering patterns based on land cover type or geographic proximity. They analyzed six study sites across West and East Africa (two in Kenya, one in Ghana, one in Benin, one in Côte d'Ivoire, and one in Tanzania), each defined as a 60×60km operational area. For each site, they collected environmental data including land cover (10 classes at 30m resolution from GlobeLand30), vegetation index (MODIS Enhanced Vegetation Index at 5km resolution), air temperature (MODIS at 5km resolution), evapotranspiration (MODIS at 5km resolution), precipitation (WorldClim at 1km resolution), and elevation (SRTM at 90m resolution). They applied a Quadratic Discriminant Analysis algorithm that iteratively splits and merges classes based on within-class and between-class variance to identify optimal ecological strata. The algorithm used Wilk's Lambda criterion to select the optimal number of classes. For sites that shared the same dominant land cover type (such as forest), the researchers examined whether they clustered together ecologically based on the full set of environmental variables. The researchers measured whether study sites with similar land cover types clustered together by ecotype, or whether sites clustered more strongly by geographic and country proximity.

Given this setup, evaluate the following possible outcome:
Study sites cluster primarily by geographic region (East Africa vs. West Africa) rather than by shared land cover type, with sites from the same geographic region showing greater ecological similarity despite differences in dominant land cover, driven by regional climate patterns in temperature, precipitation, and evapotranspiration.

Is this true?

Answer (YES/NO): NO